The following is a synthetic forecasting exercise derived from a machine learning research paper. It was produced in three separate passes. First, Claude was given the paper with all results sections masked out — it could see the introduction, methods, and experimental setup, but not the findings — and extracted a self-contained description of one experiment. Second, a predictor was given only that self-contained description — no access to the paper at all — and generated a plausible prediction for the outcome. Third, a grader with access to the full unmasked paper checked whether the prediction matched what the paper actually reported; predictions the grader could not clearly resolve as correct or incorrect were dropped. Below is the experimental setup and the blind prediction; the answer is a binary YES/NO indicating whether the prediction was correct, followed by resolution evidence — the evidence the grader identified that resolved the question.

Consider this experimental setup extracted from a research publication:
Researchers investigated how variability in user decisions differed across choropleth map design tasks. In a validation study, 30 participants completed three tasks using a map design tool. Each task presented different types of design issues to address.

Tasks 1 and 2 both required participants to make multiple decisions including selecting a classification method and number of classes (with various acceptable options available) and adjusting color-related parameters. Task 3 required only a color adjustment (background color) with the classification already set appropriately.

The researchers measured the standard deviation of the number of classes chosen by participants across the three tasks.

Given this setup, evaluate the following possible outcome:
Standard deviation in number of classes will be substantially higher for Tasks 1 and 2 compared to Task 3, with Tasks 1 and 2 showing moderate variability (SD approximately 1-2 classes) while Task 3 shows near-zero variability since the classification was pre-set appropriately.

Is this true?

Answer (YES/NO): YES